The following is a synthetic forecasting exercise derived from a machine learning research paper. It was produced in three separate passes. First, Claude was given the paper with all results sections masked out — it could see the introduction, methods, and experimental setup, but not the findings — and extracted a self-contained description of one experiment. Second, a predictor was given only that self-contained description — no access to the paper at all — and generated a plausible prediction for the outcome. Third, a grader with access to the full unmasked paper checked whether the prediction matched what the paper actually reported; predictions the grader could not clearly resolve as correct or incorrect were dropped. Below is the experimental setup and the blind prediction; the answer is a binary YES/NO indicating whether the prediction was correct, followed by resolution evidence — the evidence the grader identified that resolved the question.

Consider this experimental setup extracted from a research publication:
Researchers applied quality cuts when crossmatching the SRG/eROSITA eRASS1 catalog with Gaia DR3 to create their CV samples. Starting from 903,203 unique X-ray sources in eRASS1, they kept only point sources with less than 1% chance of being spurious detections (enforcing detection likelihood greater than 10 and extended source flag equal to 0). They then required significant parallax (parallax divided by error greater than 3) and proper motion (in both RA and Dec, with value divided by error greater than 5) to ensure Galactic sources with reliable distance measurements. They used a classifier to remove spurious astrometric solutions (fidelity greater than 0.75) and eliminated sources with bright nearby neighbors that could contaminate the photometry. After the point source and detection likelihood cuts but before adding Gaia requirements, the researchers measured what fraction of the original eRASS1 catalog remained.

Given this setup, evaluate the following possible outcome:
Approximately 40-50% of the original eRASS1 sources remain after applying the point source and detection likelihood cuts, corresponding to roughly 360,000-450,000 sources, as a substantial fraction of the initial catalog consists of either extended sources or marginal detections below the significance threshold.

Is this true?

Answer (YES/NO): YES